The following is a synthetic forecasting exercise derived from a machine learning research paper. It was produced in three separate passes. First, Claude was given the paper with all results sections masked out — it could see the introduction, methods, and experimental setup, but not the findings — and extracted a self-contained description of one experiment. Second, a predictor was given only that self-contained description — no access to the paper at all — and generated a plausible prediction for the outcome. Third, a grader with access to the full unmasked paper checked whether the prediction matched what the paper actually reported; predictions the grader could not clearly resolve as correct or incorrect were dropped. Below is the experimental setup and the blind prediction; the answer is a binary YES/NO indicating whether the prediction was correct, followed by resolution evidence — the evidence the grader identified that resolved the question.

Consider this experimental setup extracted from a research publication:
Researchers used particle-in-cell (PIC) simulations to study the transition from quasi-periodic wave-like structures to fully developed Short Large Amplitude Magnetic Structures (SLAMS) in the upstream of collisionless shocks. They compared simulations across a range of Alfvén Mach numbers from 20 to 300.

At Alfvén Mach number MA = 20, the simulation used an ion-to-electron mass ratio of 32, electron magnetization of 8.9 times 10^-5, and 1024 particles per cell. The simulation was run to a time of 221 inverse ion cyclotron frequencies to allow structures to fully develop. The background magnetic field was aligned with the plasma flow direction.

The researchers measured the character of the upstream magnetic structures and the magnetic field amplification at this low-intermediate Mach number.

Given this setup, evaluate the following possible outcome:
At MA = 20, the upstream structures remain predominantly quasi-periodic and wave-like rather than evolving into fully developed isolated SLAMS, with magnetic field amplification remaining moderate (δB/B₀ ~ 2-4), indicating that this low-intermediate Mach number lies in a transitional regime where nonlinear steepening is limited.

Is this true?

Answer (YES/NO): NO